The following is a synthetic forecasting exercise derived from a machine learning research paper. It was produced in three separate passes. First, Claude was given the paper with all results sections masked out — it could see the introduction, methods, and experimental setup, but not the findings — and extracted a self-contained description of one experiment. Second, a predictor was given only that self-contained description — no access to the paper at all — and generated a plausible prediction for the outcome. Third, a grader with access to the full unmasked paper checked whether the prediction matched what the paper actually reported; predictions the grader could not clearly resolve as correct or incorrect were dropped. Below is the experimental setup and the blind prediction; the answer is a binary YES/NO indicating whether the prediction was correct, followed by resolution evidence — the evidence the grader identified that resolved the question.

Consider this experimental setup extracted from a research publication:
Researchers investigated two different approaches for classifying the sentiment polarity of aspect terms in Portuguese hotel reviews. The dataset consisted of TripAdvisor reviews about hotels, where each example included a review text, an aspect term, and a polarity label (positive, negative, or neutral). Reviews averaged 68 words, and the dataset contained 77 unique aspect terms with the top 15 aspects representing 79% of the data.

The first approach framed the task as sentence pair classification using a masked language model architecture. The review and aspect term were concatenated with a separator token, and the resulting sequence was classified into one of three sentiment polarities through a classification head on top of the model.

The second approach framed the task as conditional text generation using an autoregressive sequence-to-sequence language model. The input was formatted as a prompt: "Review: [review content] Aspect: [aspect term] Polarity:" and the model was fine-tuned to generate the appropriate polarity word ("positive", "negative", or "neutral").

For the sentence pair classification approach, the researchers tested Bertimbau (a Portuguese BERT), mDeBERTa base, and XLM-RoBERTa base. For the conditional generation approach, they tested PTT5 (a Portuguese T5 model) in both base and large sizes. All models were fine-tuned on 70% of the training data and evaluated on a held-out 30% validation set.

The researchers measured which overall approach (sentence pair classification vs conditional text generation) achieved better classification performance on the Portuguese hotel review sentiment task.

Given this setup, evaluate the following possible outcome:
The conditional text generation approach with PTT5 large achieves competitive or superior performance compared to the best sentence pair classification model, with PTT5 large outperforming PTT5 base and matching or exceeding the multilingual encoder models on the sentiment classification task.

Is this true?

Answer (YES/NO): YES